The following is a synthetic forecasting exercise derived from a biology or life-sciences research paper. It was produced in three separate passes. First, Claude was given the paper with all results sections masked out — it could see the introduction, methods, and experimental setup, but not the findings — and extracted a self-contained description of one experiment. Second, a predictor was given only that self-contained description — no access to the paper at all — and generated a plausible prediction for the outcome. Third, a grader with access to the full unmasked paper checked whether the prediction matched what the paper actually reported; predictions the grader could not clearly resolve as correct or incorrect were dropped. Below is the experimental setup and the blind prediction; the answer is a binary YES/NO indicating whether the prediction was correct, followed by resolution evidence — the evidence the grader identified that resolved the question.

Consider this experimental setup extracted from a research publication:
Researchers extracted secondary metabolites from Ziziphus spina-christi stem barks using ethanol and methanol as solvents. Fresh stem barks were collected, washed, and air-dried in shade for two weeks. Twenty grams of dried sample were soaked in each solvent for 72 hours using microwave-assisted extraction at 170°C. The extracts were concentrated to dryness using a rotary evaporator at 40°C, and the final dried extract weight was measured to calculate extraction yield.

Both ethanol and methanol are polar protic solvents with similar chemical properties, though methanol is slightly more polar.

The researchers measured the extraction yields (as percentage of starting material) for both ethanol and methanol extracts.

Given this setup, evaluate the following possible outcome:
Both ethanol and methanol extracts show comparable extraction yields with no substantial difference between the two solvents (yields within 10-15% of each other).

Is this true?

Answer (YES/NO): YES